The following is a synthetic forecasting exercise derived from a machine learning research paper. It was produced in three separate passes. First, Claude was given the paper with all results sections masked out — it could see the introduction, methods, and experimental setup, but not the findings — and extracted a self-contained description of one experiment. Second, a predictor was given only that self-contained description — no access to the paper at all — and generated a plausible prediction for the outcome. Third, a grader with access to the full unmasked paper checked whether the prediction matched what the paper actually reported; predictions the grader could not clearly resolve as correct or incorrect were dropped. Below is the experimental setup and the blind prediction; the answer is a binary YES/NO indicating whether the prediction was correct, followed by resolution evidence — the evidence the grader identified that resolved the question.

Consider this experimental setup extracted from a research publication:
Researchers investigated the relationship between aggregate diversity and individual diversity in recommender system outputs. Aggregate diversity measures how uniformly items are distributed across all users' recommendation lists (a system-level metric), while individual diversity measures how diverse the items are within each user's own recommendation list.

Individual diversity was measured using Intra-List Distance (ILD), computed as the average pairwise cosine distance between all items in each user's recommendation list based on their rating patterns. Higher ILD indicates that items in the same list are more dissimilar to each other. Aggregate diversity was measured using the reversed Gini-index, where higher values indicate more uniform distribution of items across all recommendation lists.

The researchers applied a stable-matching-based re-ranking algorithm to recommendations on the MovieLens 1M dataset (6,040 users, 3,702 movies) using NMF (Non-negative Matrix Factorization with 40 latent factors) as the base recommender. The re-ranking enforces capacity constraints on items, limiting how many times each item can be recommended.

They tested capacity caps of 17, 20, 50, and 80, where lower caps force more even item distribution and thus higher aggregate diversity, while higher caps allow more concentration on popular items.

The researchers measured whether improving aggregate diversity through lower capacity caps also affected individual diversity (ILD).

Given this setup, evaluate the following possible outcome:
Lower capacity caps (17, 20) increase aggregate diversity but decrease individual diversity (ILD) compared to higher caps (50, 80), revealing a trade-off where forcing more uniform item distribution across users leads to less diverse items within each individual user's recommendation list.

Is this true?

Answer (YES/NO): NO